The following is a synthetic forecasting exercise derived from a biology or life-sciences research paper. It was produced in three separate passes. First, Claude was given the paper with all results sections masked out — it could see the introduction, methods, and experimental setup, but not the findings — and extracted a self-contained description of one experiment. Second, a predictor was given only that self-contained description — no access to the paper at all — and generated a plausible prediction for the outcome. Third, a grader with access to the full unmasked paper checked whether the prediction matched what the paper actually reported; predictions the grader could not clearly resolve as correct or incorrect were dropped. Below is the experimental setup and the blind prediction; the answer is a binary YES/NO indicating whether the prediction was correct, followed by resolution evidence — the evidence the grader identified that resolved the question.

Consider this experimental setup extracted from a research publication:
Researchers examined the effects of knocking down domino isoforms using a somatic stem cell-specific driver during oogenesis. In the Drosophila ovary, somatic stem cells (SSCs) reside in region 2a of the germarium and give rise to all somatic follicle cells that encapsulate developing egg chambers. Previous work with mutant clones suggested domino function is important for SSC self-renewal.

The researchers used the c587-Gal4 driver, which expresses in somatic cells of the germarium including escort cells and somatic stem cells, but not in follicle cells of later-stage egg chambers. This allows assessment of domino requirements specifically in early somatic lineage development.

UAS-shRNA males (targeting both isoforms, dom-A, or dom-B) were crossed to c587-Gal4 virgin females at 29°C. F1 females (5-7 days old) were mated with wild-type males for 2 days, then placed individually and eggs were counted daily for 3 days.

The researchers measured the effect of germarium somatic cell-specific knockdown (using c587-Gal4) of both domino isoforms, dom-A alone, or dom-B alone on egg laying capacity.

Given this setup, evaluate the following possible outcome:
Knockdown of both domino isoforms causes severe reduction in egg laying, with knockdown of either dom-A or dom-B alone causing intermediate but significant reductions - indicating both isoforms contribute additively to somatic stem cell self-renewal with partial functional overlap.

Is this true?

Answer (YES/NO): NO